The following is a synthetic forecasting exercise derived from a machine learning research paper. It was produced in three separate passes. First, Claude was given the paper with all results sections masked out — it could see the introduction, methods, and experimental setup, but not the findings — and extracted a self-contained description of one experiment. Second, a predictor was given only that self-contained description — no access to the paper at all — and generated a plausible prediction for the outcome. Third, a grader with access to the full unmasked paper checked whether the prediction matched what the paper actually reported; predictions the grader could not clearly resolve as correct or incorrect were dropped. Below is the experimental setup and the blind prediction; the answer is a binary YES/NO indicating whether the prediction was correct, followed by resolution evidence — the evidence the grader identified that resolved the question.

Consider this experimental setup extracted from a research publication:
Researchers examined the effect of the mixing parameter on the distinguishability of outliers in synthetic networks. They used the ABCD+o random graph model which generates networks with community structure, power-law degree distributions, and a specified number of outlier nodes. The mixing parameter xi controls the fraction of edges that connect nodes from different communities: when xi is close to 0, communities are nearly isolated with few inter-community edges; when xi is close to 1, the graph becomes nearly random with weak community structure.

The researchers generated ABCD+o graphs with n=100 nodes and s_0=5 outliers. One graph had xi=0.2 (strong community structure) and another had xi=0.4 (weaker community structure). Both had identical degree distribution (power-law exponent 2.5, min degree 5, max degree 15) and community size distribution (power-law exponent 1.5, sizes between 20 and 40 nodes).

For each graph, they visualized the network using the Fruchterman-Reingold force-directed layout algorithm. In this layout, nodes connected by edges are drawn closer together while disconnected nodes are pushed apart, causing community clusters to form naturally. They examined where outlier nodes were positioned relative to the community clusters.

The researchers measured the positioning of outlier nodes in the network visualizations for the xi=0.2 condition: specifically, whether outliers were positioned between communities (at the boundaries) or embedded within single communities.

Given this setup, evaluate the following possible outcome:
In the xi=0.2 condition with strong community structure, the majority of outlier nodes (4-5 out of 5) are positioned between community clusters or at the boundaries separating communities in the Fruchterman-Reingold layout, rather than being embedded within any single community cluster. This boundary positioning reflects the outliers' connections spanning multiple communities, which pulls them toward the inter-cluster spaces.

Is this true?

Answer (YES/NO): YES